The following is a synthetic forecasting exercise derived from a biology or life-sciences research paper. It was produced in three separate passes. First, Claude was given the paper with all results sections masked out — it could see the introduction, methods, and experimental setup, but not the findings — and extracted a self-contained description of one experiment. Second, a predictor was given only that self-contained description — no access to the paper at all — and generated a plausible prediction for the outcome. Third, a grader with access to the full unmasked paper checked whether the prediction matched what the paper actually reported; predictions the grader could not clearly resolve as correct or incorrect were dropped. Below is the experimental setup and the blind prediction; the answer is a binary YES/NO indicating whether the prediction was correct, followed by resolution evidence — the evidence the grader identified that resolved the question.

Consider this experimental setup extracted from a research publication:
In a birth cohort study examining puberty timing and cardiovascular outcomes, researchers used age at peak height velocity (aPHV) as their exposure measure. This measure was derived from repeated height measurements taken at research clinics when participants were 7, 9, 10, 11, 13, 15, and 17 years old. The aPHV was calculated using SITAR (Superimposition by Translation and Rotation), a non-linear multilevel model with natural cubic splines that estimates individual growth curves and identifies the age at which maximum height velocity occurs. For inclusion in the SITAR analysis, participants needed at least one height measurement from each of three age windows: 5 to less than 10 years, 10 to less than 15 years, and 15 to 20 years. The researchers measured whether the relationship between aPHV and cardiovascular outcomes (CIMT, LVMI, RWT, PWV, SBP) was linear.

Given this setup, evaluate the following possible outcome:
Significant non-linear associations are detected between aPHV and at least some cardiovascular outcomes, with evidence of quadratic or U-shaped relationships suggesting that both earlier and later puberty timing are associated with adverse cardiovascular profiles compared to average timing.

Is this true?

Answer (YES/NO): NO